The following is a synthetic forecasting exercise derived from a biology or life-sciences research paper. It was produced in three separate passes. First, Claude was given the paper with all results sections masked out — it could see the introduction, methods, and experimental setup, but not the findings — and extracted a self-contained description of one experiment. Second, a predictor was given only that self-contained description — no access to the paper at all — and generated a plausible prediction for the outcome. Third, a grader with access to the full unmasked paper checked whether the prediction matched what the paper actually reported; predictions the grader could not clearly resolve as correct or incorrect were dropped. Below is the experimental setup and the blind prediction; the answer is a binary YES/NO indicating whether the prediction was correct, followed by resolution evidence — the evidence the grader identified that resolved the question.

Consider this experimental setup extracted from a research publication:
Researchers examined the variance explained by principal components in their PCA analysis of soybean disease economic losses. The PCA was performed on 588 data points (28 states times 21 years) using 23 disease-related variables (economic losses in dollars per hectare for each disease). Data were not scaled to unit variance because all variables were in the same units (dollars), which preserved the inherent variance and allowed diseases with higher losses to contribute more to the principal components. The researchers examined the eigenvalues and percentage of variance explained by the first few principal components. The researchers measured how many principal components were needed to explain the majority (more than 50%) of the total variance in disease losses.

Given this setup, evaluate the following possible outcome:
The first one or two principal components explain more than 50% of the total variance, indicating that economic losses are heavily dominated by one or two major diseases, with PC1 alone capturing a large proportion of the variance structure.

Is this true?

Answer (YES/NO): YES